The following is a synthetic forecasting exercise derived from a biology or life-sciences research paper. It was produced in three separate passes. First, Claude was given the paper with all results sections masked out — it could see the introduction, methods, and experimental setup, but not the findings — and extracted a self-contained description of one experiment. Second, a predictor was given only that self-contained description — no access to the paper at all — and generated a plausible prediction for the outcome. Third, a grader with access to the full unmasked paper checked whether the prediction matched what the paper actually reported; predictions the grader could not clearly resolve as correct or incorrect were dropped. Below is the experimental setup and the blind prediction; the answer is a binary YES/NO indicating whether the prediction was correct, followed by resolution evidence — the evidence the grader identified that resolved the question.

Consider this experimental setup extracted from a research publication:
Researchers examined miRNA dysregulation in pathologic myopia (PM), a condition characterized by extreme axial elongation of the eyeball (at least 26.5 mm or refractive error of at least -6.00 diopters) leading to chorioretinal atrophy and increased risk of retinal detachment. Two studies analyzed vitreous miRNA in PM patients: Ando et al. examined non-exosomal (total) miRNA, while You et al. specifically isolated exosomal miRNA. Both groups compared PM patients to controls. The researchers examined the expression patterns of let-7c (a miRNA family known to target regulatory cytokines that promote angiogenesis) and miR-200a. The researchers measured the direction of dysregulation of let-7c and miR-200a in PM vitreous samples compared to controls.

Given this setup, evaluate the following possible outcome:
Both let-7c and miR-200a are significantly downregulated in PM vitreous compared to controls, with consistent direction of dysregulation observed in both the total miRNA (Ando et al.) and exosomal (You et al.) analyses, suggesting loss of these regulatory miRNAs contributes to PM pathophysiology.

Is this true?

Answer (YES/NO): NO